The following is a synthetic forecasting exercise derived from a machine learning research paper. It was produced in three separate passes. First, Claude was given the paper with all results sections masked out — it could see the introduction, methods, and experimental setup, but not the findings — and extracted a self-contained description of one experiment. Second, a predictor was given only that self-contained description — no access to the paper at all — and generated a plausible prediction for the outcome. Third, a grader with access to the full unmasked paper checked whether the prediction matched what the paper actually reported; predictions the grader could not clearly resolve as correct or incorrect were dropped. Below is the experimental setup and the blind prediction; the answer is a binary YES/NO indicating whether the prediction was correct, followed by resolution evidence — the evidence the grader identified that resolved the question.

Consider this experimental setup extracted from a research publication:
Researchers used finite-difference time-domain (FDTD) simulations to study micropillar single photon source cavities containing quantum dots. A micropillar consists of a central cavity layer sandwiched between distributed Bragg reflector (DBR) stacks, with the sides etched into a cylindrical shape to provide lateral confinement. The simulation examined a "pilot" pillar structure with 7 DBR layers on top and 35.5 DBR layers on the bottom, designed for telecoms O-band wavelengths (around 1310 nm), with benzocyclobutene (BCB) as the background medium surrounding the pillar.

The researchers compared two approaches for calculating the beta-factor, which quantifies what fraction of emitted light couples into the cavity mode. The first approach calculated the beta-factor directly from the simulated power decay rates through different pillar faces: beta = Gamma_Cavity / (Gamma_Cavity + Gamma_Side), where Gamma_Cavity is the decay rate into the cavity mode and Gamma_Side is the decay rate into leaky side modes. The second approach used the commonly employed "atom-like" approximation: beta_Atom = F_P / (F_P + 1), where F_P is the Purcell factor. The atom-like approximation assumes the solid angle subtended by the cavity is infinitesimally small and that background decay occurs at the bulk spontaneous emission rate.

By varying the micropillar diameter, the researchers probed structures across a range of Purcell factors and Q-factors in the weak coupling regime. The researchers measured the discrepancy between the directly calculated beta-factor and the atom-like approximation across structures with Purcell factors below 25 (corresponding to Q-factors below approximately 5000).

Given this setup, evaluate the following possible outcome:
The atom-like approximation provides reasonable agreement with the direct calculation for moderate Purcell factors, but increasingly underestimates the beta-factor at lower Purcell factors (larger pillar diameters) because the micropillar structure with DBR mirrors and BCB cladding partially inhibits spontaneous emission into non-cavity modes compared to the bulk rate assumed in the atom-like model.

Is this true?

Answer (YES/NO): NO